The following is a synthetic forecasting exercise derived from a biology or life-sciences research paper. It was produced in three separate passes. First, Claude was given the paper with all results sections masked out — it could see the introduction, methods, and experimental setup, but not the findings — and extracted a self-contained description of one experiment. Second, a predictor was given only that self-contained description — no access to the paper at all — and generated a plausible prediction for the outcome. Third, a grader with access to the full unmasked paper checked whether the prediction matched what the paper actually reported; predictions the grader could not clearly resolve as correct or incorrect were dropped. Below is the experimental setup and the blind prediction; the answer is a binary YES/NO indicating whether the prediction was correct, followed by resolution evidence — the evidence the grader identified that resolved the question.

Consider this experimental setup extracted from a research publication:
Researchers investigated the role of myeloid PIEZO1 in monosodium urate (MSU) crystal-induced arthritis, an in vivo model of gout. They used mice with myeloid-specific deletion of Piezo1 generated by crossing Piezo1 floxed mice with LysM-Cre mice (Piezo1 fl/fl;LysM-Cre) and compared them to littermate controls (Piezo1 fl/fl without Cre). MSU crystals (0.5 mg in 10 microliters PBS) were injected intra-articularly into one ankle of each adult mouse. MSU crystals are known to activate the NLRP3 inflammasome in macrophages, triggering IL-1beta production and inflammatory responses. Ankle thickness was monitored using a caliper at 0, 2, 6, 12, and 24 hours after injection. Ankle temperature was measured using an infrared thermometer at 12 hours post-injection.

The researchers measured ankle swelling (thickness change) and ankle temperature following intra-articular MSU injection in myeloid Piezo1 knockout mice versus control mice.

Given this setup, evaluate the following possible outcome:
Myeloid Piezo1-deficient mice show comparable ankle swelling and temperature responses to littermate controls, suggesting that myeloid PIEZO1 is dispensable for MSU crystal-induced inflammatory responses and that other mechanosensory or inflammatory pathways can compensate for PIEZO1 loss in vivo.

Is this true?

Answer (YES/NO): NO